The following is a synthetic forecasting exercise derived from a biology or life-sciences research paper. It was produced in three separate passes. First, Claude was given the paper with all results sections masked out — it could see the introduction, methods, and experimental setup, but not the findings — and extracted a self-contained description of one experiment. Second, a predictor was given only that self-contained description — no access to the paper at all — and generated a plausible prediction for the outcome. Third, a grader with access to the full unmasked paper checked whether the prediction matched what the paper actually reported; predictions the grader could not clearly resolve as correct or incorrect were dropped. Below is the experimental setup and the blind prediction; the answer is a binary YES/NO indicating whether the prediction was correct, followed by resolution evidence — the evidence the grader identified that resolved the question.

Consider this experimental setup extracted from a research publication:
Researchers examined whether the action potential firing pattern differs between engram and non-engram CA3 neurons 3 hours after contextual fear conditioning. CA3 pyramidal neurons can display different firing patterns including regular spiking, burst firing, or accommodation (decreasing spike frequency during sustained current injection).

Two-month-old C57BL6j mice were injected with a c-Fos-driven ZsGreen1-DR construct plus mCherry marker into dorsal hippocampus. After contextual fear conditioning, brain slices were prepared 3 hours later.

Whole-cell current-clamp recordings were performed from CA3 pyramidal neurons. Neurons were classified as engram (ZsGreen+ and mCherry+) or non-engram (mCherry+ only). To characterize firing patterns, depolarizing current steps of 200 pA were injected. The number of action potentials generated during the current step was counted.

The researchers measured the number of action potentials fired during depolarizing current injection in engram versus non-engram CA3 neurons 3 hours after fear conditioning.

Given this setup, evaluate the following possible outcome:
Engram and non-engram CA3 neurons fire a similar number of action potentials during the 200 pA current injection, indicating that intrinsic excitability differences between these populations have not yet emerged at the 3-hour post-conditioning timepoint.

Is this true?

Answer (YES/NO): YES